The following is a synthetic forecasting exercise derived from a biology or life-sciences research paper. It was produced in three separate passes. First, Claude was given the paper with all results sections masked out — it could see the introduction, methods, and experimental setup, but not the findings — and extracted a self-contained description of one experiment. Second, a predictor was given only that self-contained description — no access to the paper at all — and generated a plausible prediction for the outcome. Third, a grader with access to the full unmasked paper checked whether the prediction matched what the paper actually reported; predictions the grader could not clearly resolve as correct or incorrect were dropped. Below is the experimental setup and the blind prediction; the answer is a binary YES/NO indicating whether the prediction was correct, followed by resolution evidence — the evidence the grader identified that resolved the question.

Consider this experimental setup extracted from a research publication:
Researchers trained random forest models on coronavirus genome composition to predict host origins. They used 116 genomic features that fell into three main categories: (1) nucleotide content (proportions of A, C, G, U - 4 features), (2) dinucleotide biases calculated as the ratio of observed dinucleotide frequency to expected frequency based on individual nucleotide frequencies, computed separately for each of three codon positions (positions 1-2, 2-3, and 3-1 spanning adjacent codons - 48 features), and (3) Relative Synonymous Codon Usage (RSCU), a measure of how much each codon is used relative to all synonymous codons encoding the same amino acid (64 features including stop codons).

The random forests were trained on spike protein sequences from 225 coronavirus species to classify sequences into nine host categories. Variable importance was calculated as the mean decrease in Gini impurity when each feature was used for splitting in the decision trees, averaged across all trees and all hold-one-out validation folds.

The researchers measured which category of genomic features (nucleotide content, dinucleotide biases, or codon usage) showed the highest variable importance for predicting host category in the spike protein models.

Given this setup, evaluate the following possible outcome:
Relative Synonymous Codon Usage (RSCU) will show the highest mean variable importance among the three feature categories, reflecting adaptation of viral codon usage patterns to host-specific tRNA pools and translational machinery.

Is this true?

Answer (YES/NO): NO